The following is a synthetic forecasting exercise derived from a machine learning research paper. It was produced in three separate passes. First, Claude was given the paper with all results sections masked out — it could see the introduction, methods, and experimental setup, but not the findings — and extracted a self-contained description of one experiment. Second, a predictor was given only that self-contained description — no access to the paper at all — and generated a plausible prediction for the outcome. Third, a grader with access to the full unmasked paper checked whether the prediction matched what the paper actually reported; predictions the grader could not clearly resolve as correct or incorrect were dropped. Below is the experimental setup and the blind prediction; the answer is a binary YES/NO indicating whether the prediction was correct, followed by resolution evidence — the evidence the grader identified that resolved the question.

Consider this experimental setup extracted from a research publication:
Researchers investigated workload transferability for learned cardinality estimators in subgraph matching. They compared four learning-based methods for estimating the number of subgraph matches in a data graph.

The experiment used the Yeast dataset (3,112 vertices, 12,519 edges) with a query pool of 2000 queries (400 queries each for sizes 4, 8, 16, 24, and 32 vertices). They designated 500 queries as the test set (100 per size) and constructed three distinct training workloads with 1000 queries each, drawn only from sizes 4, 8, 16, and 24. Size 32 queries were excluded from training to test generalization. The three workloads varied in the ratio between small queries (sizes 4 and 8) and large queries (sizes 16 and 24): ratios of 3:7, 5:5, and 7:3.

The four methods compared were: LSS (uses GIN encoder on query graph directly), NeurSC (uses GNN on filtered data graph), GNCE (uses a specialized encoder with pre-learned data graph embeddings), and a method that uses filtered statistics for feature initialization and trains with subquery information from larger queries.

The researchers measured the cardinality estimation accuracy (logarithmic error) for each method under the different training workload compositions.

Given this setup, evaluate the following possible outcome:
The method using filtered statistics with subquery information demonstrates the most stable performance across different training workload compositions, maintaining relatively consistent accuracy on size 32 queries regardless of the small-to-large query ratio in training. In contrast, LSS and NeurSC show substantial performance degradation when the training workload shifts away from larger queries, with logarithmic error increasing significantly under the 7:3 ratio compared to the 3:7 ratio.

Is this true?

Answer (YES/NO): YES